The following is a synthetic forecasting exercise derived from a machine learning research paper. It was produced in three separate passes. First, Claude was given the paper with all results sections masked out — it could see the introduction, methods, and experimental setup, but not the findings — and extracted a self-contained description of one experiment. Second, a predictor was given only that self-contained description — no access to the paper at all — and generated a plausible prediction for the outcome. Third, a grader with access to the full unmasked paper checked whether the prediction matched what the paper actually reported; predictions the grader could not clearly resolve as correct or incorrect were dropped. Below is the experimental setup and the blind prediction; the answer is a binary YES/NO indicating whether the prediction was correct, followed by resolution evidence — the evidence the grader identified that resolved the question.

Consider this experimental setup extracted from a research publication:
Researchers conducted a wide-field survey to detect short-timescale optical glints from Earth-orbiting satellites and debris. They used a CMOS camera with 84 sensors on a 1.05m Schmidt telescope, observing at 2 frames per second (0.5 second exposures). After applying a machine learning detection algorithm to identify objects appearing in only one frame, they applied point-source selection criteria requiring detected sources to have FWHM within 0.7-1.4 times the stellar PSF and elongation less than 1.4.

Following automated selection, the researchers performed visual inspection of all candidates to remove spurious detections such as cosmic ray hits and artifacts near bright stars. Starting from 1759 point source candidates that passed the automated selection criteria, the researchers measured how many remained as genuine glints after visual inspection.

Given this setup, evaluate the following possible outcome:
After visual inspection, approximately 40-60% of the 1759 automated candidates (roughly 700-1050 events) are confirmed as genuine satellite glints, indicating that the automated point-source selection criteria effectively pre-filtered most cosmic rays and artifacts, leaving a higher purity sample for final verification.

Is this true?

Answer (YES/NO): NO